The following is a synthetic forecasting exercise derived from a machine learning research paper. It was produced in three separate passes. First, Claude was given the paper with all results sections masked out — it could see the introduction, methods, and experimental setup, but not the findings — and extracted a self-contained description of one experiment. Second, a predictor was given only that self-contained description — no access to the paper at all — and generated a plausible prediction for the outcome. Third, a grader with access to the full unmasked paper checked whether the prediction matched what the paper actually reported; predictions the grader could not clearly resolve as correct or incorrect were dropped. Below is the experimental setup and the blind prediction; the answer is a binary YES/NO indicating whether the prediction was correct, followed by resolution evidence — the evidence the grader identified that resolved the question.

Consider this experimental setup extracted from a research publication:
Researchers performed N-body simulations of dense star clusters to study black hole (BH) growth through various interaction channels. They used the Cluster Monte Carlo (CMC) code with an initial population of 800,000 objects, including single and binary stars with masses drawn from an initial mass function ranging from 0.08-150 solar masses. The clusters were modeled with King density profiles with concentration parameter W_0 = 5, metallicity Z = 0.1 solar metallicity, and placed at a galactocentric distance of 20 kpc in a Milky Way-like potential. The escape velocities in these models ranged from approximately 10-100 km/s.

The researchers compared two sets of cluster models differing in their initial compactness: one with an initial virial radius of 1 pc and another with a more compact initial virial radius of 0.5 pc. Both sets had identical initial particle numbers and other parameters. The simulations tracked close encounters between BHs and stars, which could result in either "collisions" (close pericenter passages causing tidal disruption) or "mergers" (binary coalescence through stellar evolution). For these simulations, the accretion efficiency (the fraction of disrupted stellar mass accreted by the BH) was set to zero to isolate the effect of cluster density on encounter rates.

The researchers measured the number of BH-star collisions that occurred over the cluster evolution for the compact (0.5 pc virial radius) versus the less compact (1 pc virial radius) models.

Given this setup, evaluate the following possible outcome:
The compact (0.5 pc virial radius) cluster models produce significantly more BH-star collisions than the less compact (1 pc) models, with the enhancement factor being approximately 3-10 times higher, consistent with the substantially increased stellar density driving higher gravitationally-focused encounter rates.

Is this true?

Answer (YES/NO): YES